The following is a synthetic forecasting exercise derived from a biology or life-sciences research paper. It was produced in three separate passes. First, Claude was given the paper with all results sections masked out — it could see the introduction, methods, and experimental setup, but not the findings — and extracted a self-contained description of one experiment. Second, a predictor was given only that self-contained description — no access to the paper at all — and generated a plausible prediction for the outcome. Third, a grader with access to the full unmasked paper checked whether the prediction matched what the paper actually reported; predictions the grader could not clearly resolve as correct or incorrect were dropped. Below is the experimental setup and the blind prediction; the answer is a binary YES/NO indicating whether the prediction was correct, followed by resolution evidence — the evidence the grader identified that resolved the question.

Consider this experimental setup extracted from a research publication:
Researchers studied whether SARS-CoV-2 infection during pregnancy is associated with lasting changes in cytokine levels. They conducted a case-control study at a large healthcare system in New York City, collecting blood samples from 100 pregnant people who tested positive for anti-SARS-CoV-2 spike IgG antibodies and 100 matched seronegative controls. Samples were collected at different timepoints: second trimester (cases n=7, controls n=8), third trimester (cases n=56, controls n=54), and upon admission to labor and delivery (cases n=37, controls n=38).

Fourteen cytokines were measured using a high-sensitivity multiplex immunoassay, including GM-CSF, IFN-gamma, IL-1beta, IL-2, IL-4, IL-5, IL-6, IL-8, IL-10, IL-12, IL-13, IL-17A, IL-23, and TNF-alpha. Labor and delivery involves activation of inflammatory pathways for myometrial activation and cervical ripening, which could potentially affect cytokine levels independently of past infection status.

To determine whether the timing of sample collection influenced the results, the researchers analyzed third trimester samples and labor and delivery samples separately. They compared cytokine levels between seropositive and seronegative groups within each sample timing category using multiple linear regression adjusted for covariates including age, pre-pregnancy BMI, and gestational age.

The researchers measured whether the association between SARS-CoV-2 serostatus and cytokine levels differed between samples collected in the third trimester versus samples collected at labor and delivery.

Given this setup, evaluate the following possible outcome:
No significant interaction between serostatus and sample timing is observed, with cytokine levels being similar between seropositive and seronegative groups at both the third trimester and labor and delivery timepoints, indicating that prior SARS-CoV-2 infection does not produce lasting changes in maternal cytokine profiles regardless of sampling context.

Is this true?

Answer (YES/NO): NO